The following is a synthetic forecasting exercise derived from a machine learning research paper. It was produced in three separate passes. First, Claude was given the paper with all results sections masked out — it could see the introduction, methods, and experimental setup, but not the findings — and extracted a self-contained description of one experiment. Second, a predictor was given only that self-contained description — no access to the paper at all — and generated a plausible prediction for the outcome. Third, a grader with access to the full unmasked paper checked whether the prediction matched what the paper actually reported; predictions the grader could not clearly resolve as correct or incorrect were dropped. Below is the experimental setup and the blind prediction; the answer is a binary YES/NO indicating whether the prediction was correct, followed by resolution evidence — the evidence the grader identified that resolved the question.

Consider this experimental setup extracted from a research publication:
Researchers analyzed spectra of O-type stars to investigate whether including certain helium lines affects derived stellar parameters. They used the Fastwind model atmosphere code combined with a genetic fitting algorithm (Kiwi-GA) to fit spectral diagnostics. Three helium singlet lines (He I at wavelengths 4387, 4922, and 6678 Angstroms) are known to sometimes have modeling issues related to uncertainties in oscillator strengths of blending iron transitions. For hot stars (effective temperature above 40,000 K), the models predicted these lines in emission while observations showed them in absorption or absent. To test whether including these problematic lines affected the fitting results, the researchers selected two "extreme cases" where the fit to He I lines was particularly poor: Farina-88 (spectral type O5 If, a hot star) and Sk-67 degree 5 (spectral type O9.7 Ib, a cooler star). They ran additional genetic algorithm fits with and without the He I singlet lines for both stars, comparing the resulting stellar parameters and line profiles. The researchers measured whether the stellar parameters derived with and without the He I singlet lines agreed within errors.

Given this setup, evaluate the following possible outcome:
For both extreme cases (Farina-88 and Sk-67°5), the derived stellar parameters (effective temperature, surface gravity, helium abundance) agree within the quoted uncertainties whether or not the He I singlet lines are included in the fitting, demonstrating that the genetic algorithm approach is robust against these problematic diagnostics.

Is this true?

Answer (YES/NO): YES